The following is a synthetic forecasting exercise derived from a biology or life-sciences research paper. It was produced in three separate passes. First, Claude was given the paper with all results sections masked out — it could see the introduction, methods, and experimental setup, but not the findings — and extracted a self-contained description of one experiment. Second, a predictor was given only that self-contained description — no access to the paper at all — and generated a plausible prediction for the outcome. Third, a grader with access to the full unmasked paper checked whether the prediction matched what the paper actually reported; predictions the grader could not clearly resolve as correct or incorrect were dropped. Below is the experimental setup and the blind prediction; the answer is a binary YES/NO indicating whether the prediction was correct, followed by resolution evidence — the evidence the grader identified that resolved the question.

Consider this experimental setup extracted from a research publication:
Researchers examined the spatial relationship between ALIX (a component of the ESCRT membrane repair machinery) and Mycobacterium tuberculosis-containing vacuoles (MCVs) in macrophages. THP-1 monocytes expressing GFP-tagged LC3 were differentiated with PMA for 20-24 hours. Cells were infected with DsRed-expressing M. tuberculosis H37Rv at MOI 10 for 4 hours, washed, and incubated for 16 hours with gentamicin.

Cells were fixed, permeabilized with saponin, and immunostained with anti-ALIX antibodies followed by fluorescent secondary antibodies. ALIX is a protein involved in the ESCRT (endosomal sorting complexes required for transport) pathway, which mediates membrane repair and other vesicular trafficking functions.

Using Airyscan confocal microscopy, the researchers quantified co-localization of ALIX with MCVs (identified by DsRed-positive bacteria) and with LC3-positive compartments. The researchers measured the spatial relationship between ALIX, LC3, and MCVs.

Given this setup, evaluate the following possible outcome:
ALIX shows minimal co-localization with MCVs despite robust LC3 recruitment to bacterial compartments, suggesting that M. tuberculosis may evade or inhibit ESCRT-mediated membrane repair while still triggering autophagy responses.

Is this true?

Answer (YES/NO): YES